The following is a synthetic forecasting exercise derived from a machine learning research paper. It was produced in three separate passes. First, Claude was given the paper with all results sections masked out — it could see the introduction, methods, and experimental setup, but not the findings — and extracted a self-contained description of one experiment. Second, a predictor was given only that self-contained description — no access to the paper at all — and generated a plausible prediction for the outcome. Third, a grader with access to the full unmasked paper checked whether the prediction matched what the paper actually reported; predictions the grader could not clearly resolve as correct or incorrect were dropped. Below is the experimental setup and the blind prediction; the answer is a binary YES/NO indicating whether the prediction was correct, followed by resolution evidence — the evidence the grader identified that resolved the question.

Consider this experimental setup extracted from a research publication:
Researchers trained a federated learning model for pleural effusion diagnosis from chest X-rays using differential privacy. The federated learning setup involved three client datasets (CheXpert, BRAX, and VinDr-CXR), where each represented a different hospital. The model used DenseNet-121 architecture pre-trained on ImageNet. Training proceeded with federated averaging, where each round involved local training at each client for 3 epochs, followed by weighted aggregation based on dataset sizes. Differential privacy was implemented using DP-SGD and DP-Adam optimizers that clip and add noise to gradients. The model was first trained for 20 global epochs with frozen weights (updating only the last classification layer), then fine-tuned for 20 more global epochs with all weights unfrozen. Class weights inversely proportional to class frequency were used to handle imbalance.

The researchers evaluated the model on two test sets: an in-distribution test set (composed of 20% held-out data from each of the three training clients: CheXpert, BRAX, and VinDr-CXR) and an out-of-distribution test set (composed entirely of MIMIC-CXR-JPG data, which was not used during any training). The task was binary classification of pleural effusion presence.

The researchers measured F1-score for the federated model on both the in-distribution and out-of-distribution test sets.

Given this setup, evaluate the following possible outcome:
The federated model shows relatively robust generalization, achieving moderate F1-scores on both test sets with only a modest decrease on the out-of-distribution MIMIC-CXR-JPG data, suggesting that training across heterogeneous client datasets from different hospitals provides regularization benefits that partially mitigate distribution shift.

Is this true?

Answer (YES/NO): NO